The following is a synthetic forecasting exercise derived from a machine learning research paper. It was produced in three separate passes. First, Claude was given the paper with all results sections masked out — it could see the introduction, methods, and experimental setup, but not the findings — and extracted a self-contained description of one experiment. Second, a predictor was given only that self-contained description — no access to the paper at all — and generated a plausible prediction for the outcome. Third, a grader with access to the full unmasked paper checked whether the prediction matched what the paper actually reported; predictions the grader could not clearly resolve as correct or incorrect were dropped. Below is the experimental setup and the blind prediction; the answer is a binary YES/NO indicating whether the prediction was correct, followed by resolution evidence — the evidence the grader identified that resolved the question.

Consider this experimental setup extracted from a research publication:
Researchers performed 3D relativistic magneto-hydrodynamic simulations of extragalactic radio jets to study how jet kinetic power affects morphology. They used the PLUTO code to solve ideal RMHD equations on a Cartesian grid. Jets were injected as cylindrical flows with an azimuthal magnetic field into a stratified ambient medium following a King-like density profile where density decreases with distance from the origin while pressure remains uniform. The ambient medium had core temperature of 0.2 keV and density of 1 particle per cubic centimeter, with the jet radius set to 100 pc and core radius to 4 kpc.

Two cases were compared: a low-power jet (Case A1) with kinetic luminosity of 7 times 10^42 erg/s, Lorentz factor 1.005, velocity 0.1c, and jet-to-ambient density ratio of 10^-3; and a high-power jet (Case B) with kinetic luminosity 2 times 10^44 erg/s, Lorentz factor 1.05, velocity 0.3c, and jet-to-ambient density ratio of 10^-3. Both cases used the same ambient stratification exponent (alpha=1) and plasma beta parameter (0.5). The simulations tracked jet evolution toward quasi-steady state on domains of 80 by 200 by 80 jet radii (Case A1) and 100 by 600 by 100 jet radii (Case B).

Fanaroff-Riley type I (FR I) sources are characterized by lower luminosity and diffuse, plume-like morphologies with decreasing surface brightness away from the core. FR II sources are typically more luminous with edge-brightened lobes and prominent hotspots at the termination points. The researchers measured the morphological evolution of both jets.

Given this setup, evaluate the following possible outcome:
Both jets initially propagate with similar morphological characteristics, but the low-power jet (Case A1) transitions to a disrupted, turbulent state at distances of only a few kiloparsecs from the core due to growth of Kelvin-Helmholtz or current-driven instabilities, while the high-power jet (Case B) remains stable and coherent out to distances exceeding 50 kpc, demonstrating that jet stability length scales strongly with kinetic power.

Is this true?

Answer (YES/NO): NO